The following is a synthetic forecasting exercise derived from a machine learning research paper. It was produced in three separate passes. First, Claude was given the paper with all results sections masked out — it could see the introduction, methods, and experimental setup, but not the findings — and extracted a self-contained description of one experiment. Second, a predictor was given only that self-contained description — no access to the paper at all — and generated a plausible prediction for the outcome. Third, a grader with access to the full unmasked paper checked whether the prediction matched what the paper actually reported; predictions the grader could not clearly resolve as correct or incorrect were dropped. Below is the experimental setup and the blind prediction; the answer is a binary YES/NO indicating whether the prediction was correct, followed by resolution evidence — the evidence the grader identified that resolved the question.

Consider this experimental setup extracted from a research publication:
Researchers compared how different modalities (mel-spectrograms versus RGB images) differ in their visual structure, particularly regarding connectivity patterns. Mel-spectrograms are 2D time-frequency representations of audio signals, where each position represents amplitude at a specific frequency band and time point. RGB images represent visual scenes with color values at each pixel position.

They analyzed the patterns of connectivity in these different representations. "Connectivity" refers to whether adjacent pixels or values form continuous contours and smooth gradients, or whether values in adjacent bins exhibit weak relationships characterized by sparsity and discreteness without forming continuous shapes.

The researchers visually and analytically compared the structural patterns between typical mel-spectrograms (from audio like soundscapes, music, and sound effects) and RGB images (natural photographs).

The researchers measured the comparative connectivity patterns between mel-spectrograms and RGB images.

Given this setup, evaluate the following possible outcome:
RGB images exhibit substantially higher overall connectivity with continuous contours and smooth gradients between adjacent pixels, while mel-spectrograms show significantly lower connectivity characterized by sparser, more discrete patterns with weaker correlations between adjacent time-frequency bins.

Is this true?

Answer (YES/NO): YES